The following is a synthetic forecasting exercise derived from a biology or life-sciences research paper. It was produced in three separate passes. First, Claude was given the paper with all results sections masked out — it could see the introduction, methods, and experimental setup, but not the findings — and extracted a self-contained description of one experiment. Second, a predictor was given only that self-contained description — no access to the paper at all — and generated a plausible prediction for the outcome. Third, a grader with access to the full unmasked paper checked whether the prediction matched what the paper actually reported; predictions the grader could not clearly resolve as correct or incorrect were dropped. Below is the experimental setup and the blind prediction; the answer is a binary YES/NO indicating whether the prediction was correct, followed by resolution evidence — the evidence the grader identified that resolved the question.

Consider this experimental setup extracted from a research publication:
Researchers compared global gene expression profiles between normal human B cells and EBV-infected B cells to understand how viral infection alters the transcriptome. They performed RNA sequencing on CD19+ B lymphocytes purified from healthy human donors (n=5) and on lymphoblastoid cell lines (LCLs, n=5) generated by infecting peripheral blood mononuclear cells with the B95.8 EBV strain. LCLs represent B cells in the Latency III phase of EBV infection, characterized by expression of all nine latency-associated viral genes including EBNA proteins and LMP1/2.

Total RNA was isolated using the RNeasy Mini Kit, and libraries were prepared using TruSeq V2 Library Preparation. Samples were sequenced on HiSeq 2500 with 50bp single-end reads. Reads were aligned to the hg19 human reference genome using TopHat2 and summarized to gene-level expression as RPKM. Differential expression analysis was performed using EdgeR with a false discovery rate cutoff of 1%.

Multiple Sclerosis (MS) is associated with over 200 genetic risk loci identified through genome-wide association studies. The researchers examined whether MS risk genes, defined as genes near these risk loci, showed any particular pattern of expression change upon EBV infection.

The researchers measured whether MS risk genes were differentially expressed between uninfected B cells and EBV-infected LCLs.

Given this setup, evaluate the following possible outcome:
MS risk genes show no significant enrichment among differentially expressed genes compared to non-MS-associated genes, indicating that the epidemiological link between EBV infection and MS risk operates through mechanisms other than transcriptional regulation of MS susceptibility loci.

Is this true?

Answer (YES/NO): NO